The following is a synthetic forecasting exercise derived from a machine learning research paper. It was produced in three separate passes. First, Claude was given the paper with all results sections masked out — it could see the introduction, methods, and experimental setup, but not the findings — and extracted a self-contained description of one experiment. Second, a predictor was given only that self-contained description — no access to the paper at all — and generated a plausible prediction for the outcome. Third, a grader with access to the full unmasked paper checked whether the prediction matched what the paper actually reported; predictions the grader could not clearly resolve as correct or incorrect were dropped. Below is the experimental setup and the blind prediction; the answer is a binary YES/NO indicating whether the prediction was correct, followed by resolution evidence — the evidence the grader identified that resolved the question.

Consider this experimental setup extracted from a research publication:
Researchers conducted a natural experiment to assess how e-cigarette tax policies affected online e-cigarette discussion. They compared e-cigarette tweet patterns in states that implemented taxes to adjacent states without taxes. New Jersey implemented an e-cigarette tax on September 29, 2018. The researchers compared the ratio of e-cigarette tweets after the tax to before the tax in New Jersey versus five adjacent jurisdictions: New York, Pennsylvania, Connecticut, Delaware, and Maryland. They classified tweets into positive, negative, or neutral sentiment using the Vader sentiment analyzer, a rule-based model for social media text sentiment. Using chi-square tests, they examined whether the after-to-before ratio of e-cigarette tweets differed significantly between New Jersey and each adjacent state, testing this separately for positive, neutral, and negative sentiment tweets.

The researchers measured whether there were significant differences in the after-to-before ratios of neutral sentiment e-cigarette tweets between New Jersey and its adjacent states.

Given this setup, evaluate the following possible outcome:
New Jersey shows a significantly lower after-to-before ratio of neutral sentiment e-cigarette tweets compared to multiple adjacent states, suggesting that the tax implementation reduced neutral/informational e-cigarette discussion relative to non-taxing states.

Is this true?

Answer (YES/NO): NO